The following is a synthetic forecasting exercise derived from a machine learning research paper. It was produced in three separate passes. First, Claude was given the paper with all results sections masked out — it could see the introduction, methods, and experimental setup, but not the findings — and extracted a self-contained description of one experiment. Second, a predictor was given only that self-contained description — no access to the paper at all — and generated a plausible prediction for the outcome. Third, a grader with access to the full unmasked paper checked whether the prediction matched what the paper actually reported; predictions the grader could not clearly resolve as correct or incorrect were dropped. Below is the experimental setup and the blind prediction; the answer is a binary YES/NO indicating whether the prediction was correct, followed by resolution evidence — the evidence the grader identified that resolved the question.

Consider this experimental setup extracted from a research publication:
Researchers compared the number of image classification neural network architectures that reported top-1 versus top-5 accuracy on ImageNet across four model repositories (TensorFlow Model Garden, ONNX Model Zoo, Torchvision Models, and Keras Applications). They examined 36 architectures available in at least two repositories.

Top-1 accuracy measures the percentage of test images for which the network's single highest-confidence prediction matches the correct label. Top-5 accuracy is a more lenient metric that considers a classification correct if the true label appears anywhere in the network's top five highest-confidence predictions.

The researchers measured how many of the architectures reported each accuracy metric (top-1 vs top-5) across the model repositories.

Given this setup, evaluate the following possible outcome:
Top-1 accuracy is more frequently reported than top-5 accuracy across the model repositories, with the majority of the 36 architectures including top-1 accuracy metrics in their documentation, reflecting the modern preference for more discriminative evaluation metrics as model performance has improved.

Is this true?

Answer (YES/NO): YES